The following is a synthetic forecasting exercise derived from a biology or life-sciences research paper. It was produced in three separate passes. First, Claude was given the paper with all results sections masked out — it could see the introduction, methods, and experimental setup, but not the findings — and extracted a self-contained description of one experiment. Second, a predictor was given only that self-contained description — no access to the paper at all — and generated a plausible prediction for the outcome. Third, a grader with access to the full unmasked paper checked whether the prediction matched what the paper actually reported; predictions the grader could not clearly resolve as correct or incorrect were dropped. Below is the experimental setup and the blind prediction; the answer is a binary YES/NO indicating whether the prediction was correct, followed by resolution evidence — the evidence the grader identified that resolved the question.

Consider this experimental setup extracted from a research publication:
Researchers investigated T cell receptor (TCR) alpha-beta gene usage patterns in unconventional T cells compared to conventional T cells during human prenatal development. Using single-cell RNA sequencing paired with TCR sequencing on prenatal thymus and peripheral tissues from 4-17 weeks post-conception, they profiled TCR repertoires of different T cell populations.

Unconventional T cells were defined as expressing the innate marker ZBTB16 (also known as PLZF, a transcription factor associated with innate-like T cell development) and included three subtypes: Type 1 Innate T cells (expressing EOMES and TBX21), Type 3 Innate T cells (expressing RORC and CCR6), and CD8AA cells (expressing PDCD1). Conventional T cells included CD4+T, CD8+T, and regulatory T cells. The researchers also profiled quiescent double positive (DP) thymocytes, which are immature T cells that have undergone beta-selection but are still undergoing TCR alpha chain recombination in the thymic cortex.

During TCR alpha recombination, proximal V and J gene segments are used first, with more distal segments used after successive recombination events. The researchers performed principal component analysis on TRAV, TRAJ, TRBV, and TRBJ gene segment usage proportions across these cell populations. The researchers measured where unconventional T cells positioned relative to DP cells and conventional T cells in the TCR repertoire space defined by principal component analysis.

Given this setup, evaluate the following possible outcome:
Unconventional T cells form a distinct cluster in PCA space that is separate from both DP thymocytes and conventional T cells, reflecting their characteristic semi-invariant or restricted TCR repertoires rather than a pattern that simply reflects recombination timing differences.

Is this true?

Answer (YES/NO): NO